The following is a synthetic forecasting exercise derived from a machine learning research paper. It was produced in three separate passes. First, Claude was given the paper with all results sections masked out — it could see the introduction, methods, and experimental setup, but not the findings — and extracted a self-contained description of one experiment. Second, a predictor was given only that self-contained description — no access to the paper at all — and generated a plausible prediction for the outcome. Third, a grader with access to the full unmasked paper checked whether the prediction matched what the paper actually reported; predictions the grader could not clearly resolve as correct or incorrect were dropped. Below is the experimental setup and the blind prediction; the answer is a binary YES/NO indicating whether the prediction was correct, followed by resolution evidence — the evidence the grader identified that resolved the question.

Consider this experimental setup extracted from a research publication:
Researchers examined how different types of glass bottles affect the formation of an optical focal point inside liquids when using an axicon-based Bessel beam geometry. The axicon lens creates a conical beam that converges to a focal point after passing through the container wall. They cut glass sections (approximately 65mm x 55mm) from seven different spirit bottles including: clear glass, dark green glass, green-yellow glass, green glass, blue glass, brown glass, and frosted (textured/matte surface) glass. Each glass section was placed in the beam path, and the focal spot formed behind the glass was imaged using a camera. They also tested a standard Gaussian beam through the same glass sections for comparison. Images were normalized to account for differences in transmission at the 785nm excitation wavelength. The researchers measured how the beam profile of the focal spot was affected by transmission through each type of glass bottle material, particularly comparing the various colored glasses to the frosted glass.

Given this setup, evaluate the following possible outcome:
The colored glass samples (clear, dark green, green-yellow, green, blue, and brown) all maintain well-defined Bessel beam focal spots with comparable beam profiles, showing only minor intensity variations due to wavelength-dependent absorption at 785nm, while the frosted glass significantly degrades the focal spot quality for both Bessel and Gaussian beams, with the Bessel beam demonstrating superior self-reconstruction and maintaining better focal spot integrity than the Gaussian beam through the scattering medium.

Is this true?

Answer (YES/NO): NO